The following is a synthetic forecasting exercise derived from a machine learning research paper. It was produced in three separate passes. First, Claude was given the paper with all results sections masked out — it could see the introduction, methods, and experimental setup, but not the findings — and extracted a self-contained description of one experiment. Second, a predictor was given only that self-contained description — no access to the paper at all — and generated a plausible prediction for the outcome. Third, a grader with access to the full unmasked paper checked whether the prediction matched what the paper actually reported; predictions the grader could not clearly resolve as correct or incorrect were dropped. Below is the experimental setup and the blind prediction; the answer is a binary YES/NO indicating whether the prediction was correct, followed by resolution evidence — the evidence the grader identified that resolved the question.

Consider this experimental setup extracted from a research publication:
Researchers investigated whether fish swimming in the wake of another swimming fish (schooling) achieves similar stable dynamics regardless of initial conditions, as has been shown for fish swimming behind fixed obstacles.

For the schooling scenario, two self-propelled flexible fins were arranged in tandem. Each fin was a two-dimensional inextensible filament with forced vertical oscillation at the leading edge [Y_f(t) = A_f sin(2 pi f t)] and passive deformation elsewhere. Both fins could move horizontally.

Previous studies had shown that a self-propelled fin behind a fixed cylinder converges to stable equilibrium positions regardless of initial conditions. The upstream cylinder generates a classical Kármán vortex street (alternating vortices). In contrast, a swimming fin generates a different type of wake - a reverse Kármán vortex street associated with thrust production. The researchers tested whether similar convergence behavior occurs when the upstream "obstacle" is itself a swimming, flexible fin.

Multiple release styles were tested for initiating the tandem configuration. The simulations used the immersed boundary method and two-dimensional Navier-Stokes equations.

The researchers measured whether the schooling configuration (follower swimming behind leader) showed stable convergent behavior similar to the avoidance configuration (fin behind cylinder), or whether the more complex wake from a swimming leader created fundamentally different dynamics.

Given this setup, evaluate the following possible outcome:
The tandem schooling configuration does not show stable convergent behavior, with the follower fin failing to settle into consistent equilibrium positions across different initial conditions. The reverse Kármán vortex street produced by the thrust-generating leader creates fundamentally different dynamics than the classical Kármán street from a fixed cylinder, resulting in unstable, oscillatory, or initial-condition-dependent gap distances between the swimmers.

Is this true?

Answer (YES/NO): NO